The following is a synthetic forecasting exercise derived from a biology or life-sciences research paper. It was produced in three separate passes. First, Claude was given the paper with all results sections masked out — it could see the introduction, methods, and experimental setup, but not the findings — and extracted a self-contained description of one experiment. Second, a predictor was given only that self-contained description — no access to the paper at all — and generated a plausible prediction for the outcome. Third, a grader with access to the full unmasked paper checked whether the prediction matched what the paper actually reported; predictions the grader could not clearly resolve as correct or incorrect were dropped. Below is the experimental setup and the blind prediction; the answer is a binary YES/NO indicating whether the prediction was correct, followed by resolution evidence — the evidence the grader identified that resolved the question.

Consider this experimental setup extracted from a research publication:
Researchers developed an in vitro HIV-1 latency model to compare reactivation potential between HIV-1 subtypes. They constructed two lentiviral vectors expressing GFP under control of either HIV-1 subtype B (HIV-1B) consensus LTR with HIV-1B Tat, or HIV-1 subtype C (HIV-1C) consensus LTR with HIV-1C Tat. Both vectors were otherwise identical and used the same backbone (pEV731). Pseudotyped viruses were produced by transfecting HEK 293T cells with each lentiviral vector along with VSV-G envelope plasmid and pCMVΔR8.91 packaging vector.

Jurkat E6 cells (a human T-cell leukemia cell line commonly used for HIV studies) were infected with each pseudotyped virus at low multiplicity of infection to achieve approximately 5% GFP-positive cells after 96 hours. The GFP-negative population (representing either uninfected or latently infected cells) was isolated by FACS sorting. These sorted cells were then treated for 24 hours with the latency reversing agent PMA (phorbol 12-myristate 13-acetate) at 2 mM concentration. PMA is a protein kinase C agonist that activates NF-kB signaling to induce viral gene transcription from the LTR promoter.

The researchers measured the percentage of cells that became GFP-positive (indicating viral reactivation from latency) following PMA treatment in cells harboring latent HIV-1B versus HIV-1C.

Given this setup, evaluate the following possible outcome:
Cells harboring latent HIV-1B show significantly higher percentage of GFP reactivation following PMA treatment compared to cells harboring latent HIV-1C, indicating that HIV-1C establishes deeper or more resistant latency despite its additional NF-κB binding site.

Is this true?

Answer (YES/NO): YES